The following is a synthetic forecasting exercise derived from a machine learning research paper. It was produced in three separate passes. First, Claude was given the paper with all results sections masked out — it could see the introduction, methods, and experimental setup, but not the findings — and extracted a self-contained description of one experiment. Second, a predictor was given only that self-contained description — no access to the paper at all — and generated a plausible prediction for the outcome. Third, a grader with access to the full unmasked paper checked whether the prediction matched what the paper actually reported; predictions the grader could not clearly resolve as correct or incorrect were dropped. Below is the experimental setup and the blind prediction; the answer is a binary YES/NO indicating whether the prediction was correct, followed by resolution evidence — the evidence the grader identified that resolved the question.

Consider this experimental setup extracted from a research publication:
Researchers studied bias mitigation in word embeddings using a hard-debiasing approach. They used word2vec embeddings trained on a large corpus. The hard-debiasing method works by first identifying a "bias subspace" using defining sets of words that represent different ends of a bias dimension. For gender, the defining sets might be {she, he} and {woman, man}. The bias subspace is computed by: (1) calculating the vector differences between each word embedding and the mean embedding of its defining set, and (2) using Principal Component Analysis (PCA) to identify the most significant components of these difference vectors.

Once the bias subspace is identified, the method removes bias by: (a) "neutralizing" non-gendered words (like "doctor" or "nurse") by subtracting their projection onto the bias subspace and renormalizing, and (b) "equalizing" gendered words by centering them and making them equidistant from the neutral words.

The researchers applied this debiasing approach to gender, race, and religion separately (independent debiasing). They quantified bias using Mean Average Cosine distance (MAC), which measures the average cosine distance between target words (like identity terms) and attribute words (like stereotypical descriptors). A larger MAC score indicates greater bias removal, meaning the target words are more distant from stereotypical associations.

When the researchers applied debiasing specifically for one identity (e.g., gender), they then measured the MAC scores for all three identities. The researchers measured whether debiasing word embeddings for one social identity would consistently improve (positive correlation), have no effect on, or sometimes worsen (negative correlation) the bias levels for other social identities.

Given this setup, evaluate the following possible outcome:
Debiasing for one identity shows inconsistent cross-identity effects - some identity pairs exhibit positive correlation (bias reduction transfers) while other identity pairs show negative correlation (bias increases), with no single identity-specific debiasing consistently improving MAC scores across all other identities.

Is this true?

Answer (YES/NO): NO